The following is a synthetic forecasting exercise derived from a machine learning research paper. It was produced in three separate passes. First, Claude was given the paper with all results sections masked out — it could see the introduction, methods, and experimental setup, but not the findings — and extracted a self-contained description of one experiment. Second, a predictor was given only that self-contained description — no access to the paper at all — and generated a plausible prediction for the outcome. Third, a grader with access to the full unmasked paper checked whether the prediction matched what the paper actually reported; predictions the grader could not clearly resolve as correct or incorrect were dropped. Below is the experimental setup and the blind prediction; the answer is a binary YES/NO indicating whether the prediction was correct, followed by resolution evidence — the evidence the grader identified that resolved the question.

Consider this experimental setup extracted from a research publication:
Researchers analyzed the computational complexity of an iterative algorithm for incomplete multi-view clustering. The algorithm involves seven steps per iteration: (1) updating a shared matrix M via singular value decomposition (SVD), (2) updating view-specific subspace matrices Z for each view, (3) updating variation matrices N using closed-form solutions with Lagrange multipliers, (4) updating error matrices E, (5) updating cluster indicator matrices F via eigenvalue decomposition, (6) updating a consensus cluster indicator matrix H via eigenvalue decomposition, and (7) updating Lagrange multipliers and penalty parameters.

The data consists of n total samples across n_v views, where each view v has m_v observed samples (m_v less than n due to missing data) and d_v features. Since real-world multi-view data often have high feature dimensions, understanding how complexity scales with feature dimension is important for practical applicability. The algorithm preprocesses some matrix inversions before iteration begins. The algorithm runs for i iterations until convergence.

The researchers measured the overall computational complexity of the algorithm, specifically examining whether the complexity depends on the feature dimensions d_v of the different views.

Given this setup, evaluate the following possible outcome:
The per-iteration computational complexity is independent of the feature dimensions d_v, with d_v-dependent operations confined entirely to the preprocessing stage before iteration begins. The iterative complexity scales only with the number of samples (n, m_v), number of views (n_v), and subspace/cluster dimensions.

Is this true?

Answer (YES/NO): YES